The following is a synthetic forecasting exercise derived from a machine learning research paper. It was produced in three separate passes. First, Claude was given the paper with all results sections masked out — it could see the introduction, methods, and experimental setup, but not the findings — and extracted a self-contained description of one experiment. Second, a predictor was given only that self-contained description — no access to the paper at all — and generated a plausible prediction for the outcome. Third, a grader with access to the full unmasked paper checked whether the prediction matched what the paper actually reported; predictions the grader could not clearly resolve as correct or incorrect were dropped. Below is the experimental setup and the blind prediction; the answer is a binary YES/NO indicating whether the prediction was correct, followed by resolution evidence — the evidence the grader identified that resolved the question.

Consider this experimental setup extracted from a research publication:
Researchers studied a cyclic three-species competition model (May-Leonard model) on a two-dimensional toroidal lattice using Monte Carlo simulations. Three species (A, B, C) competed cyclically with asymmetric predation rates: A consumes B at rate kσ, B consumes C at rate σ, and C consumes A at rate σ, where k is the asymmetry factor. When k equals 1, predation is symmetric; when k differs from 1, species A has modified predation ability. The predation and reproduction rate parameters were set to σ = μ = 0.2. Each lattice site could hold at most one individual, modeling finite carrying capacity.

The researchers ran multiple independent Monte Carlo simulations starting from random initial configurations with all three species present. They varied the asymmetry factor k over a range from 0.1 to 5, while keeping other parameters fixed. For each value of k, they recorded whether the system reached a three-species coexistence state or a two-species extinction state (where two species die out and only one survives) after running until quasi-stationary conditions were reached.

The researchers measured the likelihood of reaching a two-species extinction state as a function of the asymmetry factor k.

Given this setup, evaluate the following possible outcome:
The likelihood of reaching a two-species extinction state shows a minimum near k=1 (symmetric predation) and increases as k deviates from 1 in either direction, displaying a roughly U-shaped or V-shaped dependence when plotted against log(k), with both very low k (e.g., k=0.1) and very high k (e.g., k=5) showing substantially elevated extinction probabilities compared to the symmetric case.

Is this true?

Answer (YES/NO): YES